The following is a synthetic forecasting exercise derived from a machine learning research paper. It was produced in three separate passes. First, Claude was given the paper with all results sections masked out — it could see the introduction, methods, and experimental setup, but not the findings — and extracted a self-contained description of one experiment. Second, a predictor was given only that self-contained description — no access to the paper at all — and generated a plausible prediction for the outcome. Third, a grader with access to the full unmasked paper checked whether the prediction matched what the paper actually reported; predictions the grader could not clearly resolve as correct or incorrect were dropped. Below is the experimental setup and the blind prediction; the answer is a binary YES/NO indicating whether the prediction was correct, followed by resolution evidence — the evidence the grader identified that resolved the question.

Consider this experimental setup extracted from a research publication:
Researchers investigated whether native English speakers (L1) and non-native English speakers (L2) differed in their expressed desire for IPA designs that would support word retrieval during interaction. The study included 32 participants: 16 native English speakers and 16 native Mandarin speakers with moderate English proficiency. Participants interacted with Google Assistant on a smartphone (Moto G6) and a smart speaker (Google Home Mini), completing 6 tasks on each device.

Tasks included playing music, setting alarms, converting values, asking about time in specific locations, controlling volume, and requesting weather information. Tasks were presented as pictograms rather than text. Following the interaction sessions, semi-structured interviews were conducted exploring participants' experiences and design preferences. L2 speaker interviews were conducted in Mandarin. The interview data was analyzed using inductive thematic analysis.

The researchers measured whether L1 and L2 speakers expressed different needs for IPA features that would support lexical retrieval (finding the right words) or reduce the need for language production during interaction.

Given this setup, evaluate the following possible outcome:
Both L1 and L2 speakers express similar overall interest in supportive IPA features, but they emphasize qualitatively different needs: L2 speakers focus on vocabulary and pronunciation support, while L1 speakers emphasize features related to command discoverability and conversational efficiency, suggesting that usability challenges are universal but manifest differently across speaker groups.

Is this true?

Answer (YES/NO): NO